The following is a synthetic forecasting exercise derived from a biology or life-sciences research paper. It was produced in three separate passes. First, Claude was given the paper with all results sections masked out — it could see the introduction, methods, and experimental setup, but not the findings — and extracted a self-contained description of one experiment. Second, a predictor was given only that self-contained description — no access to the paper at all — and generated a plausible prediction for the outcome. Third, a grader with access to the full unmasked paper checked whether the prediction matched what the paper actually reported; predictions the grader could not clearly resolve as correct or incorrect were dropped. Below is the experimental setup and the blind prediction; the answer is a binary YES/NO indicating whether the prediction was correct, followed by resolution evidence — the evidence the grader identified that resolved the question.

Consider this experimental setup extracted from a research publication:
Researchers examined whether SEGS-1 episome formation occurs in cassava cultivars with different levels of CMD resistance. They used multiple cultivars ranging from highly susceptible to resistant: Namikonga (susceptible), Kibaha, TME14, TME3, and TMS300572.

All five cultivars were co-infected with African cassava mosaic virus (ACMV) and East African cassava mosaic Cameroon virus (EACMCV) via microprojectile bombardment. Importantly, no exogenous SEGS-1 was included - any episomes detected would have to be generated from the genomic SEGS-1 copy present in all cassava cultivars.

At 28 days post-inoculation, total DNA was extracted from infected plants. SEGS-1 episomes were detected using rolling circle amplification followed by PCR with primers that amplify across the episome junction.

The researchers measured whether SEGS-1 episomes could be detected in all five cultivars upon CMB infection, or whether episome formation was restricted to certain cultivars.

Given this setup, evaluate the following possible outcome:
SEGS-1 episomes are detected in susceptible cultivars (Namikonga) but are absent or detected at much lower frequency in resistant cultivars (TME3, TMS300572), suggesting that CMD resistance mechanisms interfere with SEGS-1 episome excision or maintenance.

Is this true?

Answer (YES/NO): NO